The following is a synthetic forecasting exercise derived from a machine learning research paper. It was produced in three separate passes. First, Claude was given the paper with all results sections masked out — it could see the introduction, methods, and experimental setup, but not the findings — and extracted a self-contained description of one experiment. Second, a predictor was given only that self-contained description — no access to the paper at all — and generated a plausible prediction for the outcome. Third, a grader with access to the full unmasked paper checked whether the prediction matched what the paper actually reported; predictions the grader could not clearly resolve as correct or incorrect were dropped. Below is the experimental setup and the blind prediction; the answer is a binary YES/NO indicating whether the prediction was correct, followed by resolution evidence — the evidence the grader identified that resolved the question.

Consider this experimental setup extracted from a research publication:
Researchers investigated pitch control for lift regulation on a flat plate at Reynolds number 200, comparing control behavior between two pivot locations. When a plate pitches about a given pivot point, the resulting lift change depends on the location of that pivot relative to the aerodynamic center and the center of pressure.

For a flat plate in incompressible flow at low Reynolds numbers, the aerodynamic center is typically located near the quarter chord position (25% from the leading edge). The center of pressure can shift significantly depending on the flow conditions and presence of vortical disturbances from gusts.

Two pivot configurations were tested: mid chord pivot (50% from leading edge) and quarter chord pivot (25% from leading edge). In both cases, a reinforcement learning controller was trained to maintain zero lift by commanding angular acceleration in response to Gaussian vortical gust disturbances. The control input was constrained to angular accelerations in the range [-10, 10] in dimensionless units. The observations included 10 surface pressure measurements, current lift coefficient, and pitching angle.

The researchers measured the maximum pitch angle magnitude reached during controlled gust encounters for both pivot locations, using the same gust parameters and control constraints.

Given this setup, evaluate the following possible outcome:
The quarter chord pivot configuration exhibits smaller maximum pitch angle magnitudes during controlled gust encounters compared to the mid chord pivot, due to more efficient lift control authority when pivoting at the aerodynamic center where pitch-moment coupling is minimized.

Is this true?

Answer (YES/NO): NO